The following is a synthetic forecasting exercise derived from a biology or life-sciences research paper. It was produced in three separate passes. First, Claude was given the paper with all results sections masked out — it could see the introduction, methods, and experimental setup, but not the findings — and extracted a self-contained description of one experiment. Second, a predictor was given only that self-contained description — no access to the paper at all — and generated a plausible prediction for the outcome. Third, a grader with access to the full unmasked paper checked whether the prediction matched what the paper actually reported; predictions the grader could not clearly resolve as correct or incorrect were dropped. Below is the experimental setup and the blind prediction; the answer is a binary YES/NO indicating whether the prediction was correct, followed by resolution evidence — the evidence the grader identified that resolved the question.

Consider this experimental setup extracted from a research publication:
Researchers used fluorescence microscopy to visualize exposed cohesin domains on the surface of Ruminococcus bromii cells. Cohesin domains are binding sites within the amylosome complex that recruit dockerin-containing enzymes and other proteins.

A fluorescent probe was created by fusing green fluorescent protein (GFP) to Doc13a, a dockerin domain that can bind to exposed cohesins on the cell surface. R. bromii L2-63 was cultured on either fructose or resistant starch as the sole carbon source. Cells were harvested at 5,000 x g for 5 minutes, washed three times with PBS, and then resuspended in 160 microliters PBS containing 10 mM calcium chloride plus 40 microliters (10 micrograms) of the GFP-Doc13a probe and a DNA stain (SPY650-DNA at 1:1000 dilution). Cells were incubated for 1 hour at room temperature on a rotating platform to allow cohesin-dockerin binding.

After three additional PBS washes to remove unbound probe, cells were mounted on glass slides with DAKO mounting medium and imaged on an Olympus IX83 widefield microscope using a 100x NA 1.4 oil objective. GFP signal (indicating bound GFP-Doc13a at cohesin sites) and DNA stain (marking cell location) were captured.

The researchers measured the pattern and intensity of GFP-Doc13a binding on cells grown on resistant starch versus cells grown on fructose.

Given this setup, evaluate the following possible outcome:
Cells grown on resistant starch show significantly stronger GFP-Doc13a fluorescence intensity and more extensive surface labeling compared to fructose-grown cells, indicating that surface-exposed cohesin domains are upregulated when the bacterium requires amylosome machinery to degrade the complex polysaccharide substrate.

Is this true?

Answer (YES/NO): NO